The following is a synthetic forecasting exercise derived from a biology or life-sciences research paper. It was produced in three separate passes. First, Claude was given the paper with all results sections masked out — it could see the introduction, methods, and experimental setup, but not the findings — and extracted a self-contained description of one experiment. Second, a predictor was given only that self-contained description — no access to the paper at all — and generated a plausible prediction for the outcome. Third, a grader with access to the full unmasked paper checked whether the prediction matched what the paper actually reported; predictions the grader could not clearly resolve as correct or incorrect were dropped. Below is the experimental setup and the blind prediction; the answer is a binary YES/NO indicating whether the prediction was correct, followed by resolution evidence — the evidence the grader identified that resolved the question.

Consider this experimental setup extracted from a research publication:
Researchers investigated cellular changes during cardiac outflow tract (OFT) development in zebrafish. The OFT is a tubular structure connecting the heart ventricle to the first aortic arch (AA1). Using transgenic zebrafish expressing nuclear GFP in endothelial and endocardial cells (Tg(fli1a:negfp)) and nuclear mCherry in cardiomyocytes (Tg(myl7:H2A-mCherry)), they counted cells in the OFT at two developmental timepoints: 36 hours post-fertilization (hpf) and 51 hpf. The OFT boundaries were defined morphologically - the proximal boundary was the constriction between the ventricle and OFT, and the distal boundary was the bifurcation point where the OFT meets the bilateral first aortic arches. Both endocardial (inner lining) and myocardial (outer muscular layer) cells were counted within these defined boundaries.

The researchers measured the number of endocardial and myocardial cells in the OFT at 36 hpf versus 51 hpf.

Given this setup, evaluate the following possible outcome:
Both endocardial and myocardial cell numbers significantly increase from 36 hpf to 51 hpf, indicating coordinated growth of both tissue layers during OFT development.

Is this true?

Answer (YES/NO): YES